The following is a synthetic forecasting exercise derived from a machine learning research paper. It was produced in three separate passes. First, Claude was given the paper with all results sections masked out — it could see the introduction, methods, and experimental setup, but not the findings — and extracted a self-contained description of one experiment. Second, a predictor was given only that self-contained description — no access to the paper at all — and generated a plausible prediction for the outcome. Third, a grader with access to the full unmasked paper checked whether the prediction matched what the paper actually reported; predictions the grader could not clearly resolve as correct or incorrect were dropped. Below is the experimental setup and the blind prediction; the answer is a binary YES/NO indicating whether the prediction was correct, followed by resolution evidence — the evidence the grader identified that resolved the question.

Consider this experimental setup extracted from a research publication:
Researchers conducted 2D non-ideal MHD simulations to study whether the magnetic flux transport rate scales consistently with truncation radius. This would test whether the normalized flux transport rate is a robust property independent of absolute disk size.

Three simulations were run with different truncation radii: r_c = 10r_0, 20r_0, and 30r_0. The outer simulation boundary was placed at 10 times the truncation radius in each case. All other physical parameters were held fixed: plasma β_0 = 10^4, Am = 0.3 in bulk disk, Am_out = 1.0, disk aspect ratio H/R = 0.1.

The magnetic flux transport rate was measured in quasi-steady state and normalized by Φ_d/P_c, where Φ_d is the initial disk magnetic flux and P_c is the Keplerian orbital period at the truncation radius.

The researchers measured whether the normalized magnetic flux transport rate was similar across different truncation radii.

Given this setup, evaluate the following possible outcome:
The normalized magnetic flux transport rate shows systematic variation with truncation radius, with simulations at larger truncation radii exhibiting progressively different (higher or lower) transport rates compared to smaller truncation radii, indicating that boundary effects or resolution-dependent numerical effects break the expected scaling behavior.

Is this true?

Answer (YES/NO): NO